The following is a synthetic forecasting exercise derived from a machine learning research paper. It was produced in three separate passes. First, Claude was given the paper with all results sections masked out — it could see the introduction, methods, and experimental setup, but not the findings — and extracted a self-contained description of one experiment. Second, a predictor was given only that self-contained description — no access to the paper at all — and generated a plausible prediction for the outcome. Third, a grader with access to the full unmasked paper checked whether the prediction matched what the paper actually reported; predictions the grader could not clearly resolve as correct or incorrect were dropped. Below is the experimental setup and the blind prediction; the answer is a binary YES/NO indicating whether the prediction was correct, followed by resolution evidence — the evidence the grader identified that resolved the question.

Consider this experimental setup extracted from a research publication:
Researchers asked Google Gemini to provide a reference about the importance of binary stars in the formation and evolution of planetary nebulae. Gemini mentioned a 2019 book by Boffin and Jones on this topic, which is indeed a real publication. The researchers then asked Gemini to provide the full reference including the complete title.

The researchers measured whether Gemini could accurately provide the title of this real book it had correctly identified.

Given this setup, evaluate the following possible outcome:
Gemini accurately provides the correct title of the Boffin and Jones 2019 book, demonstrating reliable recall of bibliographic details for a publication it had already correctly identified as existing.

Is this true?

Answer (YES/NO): NO